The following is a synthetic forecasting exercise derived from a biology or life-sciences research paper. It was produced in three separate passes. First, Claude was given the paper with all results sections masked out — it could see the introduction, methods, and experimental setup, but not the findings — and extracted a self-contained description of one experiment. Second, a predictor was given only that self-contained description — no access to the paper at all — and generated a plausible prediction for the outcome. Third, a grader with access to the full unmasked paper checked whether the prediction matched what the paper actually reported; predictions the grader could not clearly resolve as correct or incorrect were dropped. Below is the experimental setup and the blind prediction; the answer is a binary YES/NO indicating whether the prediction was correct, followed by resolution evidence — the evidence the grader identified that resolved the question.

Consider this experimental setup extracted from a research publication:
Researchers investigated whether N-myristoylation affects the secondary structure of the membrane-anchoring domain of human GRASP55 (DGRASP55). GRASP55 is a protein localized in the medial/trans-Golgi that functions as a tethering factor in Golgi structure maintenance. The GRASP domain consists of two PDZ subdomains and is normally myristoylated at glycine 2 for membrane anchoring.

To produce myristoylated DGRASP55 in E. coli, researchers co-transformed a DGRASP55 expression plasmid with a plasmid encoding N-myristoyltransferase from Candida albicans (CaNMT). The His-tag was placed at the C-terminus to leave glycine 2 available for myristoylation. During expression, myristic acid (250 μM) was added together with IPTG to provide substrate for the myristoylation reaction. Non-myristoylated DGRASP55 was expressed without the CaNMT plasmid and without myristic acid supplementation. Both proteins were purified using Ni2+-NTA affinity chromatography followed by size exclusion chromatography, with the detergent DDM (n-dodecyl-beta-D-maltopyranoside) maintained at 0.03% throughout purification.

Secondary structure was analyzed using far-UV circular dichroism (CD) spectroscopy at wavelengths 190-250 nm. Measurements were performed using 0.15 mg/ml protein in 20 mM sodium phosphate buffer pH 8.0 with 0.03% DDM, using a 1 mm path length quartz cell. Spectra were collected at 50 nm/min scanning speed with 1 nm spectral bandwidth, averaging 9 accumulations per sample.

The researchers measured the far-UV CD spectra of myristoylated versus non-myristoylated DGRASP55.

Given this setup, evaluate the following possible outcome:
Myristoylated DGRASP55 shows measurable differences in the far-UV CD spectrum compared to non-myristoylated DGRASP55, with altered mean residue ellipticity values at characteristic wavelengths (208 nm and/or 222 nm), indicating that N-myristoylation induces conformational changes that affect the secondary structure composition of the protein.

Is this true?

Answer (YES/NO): NO